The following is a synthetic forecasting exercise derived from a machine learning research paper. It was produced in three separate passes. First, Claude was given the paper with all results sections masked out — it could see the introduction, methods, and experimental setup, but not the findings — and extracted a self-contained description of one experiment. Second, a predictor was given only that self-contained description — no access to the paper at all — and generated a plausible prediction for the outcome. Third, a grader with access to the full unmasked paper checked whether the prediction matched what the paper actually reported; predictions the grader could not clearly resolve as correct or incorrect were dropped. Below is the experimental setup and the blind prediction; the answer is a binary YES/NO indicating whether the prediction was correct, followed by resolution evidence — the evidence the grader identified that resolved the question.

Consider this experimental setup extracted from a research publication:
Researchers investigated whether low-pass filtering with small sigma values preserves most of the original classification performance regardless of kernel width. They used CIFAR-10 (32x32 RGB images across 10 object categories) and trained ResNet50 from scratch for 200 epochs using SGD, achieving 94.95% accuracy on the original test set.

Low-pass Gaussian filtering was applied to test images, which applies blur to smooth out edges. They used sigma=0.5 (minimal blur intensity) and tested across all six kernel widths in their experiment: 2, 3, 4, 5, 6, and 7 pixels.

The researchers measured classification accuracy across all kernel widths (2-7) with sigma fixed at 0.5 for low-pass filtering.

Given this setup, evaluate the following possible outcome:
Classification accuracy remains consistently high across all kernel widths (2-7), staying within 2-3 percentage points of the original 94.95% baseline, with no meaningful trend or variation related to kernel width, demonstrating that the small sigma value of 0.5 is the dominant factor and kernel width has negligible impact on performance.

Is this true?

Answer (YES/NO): NO